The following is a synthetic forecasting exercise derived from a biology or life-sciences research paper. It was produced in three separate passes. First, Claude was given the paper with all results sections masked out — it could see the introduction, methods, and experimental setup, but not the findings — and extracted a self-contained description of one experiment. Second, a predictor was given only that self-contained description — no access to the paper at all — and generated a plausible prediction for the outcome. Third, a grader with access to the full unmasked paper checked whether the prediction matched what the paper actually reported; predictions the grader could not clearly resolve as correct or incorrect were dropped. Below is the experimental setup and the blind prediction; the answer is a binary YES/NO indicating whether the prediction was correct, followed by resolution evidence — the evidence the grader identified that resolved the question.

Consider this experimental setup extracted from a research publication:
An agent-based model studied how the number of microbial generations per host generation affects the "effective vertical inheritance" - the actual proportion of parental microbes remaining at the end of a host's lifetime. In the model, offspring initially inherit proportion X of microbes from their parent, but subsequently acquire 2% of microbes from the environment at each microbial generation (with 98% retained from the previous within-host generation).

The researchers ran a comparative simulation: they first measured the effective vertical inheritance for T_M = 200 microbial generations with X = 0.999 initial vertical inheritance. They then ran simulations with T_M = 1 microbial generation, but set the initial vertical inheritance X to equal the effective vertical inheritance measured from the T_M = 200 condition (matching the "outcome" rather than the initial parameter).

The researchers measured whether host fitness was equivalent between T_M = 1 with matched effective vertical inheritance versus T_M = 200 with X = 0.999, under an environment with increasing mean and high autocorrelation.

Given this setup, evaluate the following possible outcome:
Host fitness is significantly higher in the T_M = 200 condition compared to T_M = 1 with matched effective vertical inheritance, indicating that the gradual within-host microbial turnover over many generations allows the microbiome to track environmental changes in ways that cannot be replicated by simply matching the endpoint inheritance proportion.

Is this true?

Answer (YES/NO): YES